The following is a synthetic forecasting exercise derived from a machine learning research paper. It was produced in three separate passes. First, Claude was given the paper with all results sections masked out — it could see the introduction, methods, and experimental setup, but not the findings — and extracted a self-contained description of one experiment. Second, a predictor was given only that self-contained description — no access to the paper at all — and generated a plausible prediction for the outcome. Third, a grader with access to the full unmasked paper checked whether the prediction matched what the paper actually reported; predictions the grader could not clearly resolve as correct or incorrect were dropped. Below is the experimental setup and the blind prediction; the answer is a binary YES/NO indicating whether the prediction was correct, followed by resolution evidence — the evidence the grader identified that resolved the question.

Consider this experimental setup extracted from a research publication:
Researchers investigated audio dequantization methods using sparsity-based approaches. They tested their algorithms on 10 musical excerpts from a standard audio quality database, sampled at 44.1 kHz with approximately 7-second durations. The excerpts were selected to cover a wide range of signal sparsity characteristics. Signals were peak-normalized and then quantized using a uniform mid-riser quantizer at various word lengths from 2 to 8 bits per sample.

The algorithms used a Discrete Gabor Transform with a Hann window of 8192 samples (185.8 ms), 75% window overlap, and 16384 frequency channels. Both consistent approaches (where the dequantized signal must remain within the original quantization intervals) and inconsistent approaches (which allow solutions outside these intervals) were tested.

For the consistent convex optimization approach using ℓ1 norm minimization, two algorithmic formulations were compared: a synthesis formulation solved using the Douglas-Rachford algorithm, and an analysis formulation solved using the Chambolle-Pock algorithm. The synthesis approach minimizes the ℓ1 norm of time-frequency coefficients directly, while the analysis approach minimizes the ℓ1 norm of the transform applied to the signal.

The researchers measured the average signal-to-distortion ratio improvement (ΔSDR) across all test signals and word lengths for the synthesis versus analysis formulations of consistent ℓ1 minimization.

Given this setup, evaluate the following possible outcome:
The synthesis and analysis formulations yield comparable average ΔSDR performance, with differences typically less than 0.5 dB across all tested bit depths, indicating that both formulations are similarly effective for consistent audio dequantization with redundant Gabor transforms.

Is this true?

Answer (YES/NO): NO